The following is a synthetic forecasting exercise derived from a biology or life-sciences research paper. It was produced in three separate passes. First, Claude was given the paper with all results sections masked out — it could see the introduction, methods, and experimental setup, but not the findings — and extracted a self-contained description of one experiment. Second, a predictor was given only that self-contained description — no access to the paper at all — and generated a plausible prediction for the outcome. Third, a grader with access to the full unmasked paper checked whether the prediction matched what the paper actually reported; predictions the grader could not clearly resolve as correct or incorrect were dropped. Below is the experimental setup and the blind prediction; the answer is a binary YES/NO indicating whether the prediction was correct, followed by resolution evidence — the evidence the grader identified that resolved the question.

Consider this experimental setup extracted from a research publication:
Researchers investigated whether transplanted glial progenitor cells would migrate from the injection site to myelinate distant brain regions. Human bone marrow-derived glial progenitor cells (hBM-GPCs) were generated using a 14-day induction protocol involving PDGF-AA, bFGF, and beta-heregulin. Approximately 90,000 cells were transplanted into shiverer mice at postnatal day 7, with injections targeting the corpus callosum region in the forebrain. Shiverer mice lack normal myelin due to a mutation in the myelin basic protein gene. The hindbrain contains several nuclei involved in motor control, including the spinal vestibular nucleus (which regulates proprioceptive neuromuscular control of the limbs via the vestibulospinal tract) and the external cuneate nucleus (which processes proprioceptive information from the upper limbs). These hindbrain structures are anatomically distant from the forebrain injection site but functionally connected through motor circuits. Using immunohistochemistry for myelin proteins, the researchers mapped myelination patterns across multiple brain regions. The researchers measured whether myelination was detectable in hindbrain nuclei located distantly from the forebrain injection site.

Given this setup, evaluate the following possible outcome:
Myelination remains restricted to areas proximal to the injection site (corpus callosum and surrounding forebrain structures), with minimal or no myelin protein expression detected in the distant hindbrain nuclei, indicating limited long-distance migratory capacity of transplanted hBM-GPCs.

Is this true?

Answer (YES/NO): NO